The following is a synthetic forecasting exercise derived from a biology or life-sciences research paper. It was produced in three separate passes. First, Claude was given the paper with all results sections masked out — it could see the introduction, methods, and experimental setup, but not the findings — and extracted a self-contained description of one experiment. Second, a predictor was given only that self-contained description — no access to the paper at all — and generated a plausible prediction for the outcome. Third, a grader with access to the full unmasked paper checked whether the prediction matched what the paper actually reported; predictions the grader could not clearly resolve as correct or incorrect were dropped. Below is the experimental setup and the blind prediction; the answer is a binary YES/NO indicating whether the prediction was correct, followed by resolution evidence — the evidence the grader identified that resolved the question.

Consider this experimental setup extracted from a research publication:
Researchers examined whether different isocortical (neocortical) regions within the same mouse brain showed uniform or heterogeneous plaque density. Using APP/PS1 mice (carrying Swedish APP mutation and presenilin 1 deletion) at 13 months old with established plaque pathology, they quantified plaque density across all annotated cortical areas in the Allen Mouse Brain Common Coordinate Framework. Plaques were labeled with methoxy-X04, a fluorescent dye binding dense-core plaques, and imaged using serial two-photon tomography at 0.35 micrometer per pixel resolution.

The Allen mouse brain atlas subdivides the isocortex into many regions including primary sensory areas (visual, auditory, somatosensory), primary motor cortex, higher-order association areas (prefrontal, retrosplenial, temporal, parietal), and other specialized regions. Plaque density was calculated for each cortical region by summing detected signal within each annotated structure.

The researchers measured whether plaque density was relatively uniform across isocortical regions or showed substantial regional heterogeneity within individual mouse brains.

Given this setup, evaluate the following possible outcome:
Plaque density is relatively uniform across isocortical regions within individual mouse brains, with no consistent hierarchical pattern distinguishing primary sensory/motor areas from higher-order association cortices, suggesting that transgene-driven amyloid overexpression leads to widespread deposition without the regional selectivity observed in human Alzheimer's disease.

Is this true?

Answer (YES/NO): NO